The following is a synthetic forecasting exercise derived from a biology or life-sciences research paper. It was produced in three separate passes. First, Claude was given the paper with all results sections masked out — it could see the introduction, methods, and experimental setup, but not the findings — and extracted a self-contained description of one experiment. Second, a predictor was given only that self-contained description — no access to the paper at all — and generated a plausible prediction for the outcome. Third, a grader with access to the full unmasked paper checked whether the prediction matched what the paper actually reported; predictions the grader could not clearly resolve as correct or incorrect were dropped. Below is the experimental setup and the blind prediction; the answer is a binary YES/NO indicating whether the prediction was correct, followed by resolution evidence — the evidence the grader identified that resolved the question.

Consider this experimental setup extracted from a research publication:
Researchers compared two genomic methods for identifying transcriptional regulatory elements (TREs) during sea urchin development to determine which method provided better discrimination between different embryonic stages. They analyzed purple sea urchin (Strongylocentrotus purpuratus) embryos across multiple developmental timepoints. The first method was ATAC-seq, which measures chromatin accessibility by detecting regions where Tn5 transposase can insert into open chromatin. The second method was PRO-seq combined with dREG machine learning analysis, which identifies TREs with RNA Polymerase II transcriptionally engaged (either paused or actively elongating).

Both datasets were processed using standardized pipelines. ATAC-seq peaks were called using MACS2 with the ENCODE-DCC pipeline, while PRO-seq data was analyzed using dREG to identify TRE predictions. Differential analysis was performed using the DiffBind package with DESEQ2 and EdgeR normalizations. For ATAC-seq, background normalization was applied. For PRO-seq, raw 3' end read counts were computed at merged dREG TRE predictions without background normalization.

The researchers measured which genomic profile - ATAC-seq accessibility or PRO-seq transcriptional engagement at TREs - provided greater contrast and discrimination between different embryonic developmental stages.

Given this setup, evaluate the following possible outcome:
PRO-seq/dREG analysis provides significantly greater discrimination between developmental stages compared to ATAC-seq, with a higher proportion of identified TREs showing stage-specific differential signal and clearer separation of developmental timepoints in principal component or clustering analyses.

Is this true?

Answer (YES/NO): YES